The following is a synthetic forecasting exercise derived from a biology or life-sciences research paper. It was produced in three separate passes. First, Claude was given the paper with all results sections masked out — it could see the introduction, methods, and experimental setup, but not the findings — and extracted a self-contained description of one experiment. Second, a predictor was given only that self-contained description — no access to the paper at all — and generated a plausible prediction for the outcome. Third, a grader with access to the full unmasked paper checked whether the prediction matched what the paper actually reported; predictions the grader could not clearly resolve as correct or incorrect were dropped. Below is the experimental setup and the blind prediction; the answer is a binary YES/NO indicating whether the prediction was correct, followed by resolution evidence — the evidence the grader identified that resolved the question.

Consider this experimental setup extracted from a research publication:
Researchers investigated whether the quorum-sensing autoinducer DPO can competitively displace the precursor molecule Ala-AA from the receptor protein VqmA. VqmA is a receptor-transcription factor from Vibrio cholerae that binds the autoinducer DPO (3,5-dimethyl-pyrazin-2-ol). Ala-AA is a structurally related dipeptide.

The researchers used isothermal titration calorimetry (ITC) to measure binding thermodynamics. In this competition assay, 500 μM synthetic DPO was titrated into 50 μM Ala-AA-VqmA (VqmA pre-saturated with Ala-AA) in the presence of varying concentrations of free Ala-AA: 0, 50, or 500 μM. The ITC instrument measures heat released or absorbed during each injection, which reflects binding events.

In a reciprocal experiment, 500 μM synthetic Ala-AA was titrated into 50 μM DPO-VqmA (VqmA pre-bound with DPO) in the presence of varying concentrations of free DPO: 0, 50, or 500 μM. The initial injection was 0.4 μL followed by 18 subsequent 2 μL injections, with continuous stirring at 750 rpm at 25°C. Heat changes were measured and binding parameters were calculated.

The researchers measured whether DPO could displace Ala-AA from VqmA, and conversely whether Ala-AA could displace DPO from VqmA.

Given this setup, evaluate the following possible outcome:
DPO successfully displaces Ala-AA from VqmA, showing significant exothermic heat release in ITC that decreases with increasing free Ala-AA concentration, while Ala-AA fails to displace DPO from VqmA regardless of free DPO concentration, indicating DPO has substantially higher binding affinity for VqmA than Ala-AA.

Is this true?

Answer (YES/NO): NO